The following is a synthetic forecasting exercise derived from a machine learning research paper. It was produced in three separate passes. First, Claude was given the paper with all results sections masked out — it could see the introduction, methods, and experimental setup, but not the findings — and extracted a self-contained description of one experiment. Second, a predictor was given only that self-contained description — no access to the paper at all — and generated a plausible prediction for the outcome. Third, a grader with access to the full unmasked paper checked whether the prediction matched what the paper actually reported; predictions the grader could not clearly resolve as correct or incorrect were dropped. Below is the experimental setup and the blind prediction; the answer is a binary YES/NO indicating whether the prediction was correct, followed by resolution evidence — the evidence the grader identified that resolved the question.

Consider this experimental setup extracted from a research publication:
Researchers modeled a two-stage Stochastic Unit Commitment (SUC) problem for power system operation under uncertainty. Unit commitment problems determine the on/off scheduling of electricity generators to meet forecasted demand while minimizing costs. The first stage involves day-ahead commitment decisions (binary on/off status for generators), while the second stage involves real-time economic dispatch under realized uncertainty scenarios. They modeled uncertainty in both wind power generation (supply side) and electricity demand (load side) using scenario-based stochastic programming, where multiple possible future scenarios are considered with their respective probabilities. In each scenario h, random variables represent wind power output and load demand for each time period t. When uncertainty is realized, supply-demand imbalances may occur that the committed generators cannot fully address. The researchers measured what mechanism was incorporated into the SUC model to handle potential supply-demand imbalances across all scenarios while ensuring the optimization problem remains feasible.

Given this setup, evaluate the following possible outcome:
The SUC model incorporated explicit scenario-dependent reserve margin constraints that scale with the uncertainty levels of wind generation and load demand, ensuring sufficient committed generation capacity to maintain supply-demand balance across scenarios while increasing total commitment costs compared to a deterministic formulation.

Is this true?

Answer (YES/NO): NO